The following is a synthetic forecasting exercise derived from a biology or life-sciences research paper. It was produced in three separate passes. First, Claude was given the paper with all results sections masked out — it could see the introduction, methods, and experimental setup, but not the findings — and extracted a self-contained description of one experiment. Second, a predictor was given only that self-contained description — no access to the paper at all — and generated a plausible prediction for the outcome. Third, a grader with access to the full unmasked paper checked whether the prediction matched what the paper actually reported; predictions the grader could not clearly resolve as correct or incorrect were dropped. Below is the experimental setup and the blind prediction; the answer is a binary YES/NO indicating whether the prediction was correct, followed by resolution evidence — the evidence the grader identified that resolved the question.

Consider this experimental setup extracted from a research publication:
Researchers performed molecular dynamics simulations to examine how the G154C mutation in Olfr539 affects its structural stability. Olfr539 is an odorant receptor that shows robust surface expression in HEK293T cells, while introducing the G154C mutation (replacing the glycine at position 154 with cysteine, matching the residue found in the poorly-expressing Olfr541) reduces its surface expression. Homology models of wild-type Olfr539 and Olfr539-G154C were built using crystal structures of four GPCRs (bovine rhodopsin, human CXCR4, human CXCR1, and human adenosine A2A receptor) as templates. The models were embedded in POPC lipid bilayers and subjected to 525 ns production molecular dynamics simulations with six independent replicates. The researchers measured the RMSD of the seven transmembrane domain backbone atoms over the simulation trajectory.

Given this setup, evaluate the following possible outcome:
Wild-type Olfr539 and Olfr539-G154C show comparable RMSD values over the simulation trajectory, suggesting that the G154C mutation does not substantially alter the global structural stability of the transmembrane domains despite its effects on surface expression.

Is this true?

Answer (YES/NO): NO